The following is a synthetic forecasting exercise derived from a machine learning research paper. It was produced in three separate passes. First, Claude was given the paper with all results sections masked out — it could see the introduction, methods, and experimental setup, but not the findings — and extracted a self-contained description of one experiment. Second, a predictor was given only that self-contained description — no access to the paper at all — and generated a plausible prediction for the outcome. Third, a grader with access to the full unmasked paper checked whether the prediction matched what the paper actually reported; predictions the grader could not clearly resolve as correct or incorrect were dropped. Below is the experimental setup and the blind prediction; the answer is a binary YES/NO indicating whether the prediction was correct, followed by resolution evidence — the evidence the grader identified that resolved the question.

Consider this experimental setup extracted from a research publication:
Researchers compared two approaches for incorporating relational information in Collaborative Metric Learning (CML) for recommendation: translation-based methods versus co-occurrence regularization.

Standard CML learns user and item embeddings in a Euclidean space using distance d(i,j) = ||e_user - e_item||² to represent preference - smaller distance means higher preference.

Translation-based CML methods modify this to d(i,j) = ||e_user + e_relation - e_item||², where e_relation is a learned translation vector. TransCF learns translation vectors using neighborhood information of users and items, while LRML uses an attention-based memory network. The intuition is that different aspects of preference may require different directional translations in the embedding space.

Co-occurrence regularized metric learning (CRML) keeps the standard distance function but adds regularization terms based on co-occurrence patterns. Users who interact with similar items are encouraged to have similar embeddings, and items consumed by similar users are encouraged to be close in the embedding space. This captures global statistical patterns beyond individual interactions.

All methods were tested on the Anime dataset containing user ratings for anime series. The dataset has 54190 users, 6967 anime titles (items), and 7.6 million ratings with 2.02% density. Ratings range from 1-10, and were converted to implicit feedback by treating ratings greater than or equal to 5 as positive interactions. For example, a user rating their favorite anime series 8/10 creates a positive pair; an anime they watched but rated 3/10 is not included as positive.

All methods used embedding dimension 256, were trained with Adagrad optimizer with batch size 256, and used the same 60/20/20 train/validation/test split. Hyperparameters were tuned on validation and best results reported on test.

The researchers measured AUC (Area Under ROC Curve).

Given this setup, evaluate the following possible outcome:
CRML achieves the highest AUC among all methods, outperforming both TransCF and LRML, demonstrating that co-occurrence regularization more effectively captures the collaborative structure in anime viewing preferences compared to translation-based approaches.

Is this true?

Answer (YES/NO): YES